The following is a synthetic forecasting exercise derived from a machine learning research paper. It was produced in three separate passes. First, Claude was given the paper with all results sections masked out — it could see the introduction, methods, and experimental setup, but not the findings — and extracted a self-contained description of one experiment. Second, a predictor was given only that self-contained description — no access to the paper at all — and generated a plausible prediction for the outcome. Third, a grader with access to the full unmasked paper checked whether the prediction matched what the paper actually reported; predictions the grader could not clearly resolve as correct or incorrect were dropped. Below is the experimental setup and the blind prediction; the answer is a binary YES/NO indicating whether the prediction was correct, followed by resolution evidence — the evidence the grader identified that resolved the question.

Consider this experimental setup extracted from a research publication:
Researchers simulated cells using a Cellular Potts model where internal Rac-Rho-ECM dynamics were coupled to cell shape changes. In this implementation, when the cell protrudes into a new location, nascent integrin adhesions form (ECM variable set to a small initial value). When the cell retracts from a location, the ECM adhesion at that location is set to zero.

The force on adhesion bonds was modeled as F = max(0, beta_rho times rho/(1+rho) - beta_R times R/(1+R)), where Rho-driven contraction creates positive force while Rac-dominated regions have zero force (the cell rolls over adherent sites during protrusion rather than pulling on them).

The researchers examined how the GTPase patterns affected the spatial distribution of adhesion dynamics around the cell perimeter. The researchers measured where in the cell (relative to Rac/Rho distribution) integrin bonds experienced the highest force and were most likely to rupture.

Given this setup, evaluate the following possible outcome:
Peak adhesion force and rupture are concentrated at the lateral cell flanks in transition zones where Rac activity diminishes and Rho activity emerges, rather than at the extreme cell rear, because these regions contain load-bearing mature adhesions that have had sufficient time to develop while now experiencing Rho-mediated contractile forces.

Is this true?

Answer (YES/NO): NO